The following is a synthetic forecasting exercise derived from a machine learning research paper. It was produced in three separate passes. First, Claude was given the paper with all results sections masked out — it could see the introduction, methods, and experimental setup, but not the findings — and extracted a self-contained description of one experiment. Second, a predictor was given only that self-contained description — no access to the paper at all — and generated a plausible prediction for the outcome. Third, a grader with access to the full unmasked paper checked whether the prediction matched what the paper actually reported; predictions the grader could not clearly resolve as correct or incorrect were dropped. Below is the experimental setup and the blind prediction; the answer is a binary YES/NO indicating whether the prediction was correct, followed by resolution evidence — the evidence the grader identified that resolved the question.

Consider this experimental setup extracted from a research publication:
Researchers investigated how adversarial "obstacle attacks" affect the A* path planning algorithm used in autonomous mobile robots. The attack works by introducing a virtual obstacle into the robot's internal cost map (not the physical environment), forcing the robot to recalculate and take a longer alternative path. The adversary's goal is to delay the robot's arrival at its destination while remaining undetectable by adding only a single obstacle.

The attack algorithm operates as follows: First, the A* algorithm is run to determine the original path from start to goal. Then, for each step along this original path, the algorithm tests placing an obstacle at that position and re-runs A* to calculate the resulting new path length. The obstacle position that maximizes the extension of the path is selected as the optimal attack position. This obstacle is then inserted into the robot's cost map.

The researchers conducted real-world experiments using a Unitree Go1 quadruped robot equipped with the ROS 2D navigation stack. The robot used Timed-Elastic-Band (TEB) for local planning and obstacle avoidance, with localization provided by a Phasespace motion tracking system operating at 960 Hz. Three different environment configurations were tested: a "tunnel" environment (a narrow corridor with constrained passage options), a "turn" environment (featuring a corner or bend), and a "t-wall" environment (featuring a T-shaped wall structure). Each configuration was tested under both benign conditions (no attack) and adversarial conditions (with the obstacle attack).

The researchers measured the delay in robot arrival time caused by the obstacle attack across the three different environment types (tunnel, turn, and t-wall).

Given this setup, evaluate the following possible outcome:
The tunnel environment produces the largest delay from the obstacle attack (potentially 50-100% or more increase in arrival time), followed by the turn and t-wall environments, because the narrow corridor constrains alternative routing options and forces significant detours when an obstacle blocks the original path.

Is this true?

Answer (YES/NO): NO